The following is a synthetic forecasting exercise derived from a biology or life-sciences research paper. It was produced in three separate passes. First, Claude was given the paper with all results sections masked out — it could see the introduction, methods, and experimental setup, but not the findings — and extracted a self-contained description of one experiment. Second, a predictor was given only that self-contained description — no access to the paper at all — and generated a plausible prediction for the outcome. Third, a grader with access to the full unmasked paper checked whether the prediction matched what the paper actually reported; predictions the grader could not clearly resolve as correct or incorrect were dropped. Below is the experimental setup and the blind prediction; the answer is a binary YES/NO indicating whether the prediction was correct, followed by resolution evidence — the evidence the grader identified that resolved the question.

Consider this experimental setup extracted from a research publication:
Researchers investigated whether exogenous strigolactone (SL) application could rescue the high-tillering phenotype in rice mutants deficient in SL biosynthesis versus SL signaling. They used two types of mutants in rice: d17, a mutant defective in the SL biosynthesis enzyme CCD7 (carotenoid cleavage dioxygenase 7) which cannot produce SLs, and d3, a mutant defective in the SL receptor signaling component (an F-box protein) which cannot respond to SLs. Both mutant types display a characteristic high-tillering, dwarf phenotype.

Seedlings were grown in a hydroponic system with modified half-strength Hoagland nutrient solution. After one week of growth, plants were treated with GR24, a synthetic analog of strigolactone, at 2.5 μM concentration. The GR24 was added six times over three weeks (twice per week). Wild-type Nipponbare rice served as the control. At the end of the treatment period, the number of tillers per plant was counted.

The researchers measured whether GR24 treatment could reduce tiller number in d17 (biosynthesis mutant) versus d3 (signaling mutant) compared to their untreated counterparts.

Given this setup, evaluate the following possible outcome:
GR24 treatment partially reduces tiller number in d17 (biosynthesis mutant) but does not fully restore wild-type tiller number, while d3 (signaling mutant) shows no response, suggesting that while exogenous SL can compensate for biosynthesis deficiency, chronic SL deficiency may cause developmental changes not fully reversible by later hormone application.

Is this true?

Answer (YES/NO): NO